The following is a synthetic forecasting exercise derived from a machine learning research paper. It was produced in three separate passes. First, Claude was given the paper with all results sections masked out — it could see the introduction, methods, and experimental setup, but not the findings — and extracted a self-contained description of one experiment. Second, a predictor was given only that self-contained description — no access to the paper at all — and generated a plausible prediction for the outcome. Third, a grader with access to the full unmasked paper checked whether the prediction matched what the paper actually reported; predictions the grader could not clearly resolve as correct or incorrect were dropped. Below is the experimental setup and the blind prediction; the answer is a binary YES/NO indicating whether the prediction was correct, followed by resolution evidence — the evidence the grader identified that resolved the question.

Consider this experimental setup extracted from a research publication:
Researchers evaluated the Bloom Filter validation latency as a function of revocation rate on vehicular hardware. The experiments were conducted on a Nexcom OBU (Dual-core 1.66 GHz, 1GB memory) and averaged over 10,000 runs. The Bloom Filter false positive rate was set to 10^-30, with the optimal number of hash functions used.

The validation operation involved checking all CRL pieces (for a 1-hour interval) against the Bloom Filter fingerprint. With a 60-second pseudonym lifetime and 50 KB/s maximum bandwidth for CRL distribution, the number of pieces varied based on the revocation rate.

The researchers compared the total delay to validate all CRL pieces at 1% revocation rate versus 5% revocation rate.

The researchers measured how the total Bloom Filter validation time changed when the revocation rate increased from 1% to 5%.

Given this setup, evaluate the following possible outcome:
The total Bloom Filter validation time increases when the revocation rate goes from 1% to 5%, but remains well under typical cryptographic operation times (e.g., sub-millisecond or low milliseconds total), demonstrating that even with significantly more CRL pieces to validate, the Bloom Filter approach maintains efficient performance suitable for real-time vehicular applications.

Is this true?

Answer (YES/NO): YES